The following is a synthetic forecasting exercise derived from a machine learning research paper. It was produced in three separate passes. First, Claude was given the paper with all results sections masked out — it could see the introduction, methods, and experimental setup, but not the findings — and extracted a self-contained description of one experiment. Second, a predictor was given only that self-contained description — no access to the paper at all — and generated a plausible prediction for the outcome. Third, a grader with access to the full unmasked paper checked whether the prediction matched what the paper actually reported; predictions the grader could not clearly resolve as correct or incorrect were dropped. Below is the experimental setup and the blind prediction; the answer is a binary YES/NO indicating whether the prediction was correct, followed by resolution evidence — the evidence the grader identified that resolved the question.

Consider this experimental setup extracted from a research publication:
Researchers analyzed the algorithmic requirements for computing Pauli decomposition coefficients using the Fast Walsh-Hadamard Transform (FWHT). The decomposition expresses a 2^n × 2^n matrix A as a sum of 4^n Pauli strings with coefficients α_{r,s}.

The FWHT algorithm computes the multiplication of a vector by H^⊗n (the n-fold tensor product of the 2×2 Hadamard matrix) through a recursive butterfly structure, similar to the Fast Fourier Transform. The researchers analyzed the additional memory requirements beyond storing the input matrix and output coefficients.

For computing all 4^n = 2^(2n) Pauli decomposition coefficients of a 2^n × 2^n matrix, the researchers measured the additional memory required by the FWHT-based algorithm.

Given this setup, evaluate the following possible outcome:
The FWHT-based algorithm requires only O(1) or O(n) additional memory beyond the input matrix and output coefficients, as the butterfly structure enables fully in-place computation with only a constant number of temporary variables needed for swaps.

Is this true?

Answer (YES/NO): YES